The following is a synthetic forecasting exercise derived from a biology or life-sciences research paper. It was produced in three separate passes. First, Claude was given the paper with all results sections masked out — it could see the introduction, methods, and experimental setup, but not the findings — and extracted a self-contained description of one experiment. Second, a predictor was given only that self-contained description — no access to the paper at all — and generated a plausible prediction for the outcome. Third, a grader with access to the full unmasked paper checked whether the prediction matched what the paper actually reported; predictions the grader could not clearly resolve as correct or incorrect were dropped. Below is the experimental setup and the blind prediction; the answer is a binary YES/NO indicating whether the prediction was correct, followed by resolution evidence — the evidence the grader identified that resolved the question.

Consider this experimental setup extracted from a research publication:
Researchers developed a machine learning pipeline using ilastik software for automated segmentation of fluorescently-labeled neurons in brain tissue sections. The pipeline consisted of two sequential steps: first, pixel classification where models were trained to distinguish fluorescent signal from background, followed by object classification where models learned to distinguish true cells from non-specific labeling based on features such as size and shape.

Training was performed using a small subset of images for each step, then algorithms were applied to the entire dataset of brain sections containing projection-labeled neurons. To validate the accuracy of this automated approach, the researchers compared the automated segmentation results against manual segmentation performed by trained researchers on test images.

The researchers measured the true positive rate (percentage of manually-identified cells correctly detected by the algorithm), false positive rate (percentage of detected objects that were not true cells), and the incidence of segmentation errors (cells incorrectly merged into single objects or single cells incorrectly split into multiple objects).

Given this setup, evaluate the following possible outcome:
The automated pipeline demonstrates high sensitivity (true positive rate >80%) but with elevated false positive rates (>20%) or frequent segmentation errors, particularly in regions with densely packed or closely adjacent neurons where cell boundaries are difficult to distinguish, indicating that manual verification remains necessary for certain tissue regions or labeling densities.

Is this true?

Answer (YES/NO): NO